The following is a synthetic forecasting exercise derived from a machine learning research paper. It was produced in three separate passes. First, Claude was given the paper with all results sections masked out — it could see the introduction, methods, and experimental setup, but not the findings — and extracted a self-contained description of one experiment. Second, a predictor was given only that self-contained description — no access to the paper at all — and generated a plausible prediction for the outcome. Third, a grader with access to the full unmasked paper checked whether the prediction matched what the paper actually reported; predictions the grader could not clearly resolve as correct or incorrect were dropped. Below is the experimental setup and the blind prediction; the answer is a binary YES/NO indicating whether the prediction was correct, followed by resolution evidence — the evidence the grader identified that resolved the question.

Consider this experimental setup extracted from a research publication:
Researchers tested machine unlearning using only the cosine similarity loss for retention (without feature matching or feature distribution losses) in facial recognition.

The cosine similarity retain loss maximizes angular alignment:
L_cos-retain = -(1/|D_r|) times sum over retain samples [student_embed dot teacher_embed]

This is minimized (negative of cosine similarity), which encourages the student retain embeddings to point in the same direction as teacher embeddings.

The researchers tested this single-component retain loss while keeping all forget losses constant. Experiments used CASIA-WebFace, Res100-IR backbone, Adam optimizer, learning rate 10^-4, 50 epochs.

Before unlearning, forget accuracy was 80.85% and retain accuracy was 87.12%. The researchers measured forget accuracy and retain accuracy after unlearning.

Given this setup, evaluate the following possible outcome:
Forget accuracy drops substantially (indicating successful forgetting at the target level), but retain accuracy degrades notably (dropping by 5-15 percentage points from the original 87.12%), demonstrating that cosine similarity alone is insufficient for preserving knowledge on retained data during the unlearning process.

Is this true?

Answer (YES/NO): NO